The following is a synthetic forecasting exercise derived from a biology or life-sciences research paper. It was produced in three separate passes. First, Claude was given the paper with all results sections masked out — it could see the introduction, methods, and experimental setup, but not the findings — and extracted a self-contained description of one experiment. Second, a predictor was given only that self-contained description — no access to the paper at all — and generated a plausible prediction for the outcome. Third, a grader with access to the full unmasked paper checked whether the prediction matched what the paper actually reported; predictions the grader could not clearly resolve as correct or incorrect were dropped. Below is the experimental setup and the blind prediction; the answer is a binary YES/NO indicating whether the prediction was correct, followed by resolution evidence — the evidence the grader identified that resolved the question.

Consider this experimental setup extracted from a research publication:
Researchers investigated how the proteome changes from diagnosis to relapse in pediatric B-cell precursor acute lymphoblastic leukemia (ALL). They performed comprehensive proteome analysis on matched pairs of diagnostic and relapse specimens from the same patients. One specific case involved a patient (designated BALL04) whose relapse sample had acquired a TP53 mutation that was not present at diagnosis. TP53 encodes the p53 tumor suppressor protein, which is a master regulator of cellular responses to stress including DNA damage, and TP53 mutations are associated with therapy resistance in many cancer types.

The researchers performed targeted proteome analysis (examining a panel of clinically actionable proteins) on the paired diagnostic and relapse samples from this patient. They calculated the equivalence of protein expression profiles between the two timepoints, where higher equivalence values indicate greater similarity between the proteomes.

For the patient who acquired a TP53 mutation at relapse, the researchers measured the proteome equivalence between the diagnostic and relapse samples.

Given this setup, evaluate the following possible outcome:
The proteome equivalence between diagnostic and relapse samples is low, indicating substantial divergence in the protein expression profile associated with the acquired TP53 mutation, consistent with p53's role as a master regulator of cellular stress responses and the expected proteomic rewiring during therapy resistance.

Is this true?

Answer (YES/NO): NO